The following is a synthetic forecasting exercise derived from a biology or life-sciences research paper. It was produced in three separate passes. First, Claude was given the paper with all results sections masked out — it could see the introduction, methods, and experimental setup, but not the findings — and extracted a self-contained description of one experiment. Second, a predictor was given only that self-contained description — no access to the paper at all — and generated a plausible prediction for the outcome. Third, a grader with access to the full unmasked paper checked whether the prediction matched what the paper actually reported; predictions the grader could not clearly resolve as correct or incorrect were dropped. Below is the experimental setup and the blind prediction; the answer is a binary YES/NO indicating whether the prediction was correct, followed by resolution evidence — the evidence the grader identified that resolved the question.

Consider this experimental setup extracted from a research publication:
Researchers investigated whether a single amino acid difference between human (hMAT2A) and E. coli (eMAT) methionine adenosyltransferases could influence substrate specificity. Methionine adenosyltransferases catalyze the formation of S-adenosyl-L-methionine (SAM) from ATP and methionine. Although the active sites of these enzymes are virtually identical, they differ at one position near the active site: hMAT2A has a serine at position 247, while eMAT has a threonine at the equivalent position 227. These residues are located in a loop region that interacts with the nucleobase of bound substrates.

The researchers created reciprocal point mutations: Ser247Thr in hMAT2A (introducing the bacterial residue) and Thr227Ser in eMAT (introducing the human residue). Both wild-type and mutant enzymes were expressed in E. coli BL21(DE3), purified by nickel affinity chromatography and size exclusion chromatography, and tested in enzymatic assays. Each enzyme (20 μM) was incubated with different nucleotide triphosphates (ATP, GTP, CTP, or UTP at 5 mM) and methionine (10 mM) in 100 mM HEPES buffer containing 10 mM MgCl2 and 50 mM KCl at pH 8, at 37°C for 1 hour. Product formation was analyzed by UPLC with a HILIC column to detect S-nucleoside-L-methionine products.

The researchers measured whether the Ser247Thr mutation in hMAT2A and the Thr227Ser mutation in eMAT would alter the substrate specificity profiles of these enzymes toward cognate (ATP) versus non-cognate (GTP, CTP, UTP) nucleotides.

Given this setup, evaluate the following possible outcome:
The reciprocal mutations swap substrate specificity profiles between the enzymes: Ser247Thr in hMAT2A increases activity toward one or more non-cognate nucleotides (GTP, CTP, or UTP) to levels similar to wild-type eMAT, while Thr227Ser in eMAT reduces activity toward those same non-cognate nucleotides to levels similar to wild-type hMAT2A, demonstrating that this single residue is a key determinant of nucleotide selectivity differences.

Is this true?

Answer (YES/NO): NO